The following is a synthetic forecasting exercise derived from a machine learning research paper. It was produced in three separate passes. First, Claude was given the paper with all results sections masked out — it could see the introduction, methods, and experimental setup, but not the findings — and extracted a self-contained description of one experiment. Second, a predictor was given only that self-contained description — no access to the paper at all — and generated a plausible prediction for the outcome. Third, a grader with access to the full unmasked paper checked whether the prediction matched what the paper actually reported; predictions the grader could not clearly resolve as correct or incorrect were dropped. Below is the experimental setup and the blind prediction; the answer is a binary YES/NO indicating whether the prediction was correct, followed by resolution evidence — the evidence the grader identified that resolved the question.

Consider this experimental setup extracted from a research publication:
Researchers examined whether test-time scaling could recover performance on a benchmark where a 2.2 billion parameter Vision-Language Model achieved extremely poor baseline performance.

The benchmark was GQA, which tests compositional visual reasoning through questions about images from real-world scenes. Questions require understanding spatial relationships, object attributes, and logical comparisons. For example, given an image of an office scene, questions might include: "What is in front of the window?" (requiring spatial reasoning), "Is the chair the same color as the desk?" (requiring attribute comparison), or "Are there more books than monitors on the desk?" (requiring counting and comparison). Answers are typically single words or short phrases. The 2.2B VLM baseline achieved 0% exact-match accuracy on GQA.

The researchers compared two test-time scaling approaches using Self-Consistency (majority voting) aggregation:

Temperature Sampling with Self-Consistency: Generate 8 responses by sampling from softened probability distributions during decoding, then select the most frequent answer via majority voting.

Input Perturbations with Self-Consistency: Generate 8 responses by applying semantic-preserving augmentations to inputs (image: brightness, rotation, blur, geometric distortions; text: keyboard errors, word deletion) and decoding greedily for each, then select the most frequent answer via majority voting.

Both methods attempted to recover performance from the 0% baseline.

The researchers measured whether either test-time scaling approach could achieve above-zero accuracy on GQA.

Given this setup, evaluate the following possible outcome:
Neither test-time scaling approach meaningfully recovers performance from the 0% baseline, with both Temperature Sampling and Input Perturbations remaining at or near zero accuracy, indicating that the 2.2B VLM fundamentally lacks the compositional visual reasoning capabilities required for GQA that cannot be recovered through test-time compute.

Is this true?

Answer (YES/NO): NO